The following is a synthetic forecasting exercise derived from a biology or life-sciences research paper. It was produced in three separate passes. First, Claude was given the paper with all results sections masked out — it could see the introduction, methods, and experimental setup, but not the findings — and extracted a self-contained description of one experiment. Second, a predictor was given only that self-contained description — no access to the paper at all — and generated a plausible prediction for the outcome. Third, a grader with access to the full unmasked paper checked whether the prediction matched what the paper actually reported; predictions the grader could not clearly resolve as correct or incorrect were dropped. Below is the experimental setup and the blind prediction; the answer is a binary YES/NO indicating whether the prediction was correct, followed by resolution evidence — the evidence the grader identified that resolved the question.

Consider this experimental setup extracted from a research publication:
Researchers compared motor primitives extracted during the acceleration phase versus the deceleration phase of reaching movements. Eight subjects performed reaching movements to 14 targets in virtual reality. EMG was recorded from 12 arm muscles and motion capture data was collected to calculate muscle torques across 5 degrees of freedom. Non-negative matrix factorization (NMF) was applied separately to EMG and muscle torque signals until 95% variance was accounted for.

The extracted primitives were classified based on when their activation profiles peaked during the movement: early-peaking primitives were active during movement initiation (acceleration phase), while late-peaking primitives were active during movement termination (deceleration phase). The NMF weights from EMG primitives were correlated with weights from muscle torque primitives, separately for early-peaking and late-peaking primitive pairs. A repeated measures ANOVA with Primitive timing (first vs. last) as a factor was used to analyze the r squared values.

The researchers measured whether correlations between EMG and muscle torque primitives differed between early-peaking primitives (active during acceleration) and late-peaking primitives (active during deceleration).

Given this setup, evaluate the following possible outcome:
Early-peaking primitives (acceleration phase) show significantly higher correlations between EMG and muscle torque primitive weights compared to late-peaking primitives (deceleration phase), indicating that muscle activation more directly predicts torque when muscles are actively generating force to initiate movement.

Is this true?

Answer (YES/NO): NO